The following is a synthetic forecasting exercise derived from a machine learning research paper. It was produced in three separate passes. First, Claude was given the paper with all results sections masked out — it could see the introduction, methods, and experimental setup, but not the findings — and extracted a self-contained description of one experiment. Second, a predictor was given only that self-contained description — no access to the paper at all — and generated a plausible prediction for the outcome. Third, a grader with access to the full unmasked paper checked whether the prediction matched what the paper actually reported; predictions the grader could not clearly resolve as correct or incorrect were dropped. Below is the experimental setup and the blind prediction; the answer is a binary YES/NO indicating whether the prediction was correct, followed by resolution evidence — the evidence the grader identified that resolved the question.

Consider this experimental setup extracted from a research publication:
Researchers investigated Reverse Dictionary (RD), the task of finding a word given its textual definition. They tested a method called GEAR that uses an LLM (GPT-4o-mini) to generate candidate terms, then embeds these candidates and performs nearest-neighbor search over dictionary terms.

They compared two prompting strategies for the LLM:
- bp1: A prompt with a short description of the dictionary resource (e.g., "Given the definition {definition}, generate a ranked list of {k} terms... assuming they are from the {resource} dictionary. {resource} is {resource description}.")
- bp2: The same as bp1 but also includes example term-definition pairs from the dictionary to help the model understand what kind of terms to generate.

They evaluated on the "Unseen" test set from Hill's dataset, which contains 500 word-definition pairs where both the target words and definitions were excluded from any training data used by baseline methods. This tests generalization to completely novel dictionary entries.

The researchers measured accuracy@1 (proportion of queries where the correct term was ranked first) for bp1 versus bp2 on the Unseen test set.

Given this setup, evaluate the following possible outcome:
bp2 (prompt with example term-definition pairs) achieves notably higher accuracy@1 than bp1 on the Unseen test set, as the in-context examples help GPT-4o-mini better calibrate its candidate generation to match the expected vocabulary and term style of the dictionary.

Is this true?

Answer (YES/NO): YES